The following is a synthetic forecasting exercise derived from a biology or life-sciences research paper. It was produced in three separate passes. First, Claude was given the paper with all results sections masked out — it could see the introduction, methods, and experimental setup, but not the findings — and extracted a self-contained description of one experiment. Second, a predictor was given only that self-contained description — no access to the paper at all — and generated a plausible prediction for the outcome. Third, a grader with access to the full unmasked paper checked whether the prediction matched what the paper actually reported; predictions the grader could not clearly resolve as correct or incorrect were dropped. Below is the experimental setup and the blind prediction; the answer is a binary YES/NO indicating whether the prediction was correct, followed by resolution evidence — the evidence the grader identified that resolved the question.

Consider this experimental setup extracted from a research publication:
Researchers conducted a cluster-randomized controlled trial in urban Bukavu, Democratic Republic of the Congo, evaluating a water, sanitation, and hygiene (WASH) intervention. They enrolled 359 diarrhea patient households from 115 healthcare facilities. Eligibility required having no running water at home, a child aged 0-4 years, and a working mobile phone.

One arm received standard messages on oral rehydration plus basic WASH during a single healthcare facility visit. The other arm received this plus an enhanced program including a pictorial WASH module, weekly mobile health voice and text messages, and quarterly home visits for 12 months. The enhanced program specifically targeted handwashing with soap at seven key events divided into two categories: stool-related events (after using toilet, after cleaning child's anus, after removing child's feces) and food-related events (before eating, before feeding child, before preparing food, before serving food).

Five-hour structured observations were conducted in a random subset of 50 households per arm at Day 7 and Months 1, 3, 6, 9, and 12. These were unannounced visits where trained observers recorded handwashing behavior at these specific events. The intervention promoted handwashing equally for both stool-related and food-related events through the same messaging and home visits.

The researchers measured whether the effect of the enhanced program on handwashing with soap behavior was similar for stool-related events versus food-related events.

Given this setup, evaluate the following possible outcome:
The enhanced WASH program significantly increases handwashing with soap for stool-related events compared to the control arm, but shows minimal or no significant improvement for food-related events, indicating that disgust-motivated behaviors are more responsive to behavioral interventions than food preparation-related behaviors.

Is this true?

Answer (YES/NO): NO